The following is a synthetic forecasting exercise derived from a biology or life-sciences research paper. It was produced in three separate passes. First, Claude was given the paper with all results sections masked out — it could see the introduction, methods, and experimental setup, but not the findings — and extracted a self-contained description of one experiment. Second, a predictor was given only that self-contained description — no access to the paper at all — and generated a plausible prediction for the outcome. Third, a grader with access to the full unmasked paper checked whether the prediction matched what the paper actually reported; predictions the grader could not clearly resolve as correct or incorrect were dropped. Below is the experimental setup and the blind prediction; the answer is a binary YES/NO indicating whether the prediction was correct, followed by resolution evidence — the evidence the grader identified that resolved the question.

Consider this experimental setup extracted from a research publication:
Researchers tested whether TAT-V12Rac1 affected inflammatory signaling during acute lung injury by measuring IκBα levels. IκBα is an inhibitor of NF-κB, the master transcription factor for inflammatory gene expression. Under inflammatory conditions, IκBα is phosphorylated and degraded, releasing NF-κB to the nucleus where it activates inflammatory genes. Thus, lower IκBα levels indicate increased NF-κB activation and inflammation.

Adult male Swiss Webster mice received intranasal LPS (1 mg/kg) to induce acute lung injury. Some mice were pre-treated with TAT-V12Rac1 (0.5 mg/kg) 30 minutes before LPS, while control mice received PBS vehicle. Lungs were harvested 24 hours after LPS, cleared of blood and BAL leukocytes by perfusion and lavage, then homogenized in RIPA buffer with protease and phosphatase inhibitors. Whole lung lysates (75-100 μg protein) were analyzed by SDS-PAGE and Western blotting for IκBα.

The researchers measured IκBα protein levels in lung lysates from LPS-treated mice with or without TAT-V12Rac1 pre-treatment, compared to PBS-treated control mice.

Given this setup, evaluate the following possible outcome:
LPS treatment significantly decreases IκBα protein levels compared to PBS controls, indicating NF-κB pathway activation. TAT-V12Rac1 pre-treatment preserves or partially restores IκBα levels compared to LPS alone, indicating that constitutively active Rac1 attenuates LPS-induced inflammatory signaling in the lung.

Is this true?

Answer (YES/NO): YES